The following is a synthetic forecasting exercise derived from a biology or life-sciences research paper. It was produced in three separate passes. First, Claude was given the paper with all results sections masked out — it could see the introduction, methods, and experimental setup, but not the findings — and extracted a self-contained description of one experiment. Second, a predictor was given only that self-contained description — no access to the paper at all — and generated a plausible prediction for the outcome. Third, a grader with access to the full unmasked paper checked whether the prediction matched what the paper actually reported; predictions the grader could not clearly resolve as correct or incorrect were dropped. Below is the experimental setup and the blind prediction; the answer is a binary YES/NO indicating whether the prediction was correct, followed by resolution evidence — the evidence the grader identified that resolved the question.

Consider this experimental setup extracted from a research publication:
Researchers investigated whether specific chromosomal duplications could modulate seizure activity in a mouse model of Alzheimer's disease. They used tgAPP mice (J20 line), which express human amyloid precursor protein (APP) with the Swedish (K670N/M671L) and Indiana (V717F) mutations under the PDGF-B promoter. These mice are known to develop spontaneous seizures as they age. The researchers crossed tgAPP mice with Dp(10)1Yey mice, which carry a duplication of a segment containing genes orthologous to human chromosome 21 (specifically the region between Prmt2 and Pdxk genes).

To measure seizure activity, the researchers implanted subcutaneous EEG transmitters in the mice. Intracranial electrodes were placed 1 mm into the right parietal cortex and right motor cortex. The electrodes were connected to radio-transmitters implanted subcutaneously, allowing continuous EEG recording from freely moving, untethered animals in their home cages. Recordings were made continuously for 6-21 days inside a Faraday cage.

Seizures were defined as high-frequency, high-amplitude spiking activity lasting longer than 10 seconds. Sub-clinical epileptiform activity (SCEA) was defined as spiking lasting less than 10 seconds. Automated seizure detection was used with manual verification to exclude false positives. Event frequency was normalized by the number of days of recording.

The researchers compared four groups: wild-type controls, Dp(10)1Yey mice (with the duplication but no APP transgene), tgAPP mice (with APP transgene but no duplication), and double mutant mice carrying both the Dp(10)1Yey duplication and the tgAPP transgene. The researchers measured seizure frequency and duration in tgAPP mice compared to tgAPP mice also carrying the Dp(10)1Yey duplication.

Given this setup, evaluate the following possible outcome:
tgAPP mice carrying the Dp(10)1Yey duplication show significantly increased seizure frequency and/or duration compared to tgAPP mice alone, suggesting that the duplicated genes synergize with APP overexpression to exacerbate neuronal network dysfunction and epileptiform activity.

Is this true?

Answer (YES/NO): NO